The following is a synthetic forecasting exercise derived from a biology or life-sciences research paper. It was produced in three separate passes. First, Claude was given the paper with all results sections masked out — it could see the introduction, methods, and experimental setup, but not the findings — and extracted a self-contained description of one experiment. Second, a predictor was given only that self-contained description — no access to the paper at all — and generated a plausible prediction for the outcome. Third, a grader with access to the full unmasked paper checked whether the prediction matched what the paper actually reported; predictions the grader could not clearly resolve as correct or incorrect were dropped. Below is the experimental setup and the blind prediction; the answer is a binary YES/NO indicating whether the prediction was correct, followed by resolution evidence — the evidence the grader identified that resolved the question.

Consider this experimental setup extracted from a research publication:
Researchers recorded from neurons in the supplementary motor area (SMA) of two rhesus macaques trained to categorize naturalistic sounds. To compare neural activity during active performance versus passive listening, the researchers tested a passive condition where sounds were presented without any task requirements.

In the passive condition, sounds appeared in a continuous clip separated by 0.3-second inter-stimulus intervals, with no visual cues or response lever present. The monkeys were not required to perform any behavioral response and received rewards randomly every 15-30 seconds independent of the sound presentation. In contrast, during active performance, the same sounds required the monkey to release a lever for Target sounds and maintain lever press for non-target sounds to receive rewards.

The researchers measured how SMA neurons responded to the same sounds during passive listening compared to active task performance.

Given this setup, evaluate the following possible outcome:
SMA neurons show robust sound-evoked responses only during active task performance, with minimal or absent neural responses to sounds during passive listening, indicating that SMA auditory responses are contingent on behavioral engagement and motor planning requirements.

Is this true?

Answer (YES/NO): YES